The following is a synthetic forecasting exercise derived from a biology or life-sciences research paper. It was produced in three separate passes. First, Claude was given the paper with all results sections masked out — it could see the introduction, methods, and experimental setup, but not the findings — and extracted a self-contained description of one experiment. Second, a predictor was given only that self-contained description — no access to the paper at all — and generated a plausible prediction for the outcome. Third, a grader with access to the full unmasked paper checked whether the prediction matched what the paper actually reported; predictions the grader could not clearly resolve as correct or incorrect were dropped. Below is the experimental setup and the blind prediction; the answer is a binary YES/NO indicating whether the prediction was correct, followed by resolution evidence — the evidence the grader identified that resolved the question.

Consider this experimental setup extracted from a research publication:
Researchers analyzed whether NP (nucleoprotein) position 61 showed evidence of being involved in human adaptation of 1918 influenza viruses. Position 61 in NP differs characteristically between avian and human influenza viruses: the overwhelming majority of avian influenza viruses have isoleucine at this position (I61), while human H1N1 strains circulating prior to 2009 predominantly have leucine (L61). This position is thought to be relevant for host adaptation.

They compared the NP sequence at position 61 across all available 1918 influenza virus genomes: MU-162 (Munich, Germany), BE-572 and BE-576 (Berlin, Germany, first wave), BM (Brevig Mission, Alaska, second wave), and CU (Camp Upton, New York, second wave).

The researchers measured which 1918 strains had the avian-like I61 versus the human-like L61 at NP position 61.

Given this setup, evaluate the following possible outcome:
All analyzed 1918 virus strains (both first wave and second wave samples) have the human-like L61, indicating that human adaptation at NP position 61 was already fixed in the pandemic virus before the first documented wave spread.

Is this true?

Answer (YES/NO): NO